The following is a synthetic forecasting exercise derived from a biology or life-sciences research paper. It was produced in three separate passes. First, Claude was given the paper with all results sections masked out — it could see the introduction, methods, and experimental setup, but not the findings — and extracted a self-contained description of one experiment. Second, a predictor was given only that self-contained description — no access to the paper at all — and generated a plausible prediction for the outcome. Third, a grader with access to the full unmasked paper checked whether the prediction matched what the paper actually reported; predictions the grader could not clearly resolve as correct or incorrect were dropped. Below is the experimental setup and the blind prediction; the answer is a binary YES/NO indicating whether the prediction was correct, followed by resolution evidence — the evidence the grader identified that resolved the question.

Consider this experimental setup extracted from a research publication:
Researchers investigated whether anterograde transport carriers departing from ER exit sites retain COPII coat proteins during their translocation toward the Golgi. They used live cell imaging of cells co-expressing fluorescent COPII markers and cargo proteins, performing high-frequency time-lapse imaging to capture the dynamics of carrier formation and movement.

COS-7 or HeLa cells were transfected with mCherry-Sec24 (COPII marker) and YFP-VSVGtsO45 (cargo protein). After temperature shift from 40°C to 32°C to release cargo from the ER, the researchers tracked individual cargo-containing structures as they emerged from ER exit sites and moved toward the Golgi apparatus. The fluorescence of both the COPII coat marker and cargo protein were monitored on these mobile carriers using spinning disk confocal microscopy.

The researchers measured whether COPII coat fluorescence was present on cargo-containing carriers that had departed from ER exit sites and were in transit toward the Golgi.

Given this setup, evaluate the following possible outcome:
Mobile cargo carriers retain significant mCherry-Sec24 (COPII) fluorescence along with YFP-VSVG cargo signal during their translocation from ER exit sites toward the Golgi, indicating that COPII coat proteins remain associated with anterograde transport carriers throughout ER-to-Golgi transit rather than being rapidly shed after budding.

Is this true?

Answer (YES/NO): NO